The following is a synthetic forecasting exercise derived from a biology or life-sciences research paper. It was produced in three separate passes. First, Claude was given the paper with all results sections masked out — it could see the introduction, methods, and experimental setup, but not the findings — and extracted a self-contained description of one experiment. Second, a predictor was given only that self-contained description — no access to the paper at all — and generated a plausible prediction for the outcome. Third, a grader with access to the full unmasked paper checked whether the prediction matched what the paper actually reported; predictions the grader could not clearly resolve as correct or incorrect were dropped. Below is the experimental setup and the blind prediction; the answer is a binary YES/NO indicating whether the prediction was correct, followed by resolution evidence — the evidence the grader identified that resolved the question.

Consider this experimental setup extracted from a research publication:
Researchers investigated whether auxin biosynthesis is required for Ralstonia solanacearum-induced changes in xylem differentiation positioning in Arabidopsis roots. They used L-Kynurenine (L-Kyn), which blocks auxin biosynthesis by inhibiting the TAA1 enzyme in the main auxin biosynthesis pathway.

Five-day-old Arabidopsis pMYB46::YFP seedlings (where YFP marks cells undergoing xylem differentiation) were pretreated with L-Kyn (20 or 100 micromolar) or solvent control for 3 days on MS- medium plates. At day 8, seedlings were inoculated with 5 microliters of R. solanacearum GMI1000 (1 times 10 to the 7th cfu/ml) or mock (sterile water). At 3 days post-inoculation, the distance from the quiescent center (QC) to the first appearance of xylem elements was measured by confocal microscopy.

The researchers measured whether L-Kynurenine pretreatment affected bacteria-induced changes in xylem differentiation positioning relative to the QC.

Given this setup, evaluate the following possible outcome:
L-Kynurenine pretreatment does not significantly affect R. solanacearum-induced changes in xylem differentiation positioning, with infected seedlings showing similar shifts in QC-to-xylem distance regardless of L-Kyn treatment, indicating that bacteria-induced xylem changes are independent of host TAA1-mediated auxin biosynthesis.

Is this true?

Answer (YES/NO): YES